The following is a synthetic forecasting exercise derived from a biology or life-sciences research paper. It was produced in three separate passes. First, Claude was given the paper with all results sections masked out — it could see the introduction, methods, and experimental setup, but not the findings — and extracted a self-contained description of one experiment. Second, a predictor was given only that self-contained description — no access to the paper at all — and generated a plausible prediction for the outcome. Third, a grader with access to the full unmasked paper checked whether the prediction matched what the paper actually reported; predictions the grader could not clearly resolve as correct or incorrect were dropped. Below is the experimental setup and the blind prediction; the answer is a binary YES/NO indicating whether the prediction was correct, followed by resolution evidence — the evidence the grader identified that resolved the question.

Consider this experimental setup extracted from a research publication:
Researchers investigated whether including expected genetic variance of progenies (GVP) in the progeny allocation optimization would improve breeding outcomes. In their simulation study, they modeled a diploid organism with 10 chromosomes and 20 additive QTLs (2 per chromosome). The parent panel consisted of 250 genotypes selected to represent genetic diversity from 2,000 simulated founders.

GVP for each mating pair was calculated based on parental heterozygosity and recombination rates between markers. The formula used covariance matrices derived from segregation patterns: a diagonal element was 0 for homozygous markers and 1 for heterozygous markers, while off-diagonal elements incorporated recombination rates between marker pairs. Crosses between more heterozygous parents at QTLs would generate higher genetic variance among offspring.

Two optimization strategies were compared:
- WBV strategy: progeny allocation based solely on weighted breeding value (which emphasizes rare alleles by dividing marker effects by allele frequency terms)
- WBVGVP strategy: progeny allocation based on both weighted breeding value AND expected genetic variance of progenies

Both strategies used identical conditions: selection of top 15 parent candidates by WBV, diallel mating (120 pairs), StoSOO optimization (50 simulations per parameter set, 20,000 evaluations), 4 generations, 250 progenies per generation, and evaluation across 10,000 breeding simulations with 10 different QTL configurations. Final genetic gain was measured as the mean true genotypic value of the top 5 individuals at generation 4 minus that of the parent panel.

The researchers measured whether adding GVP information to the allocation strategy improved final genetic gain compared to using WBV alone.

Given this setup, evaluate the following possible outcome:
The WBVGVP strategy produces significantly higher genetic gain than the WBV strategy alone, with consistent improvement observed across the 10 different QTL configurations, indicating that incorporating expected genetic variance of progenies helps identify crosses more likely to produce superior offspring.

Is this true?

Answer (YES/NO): YES